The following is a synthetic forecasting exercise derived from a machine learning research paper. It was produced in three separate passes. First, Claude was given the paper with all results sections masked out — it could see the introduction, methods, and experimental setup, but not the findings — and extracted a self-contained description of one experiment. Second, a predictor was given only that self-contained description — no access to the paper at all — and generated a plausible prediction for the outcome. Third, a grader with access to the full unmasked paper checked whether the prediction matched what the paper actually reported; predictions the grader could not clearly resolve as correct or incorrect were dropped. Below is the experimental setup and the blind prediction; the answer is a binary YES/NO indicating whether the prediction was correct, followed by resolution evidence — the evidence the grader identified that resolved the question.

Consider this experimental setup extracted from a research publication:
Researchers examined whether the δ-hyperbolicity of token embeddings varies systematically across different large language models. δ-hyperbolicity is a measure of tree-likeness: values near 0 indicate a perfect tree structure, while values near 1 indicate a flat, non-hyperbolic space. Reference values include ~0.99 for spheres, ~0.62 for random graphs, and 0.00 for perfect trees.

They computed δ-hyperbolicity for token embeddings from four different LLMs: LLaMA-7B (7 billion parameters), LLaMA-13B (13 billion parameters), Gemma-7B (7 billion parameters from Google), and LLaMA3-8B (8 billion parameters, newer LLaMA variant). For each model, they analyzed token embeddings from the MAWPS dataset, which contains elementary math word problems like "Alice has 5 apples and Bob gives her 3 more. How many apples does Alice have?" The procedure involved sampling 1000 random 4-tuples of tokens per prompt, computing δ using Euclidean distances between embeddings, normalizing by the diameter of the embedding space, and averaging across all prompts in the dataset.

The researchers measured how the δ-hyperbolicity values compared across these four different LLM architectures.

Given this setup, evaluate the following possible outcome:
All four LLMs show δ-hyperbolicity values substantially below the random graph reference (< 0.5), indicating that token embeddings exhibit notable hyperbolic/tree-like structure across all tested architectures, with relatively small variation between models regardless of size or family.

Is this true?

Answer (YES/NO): YES